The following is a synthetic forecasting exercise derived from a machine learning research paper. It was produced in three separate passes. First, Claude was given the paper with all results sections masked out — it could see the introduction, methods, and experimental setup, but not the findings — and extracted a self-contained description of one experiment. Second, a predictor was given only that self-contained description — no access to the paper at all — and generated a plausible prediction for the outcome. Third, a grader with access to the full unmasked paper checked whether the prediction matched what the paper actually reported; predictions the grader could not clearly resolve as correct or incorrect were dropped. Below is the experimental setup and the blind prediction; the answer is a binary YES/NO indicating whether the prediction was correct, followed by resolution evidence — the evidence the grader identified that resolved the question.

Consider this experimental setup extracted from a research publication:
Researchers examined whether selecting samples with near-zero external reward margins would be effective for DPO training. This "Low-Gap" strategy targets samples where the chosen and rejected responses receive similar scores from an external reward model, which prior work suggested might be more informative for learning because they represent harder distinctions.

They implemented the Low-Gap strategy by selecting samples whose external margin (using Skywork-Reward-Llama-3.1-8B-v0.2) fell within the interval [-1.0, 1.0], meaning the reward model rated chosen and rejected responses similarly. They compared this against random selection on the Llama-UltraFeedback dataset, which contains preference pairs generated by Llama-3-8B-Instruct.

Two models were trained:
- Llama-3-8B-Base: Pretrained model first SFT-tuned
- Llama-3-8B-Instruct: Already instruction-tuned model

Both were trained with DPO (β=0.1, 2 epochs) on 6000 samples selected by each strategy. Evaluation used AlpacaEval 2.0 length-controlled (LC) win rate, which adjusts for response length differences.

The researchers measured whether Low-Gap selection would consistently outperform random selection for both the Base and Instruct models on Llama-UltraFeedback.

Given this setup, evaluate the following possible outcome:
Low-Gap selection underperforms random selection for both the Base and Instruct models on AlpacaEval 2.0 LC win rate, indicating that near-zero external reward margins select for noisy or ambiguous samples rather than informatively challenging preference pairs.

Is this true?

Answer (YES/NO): NO